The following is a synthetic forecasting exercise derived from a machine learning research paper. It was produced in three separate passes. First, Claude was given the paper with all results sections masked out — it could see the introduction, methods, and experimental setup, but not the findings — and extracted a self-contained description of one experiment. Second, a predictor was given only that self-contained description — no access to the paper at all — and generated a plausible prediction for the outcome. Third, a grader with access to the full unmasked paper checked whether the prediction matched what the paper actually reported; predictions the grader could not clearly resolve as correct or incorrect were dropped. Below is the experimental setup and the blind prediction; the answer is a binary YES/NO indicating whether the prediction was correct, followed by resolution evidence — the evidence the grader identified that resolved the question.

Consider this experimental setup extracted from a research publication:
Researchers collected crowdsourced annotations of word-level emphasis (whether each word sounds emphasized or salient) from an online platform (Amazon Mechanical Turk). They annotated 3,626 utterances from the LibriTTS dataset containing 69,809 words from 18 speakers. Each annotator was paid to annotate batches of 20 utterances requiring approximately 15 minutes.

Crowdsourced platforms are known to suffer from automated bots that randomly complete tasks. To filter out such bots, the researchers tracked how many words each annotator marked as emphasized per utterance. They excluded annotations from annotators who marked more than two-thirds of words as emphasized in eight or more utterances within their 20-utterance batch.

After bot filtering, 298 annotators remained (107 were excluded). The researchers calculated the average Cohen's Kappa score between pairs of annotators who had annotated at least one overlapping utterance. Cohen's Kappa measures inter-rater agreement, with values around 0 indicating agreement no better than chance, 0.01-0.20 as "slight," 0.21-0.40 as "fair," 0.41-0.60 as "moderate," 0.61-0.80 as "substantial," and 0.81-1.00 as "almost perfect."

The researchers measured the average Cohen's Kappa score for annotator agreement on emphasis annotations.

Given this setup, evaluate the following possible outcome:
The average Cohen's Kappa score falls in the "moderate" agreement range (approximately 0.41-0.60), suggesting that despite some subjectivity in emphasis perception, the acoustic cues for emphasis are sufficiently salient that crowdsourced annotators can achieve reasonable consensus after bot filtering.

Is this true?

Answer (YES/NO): NO